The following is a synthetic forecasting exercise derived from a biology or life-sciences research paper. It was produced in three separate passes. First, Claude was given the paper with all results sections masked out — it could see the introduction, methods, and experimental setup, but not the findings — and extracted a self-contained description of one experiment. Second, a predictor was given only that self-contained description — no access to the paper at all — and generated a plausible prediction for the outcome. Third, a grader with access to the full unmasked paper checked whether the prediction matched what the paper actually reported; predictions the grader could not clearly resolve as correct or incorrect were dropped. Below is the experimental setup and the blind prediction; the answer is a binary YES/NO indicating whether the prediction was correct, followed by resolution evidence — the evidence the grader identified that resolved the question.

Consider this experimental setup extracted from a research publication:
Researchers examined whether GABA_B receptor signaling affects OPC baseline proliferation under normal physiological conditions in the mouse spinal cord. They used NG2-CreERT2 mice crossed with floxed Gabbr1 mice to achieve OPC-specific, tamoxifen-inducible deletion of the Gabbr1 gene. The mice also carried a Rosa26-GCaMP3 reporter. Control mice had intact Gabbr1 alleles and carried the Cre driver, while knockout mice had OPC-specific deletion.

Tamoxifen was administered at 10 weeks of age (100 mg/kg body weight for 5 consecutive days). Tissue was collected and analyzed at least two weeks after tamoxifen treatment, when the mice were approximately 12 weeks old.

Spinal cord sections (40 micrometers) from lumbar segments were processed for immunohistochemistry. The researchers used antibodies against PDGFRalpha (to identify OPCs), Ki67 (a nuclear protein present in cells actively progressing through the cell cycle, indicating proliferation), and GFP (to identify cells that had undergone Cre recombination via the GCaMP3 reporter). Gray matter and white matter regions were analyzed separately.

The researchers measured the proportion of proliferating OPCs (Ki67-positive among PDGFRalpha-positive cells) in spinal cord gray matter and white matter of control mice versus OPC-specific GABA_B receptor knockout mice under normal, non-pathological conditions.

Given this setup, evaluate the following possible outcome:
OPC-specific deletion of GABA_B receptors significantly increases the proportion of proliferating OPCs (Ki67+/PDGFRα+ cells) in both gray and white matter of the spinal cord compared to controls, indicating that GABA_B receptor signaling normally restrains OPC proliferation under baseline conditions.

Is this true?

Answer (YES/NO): NO